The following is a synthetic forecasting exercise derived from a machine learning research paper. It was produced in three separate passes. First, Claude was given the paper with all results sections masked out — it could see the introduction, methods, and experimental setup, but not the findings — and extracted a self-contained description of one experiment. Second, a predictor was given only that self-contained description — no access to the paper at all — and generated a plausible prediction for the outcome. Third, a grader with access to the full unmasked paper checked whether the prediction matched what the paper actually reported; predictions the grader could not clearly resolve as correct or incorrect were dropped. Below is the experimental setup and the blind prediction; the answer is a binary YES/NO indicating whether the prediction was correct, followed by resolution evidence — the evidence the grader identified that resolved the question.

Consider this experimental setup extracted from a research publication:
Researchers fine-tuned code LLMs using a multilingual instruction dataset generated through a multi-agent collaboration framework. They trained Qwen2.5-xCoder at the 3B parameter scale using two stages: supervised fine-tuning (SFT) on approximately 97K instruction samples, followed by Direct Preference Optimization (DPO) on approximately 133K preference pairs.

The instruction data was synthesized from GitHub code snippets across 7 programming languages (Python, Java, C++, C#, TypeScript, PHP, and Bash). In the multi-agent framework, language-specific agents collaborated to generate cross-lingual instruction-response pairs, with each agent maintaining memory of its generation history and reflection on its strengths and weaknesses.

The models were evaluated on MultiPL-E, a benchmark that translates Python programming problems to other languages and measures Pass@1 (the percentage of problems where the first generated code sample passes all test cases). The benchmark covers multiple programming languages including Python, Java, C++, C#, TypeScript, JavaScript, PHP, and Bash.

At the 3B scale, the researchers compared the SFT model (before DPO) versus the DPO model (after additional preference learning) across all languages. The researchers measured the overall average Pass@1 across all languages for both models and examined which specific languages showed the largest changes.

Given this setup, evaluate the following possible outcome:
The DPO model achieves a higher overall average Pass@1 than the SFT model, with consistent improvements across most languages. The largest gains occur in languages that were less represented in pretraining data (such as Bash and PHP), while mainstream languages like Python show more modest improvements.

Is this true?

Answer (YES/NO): NO